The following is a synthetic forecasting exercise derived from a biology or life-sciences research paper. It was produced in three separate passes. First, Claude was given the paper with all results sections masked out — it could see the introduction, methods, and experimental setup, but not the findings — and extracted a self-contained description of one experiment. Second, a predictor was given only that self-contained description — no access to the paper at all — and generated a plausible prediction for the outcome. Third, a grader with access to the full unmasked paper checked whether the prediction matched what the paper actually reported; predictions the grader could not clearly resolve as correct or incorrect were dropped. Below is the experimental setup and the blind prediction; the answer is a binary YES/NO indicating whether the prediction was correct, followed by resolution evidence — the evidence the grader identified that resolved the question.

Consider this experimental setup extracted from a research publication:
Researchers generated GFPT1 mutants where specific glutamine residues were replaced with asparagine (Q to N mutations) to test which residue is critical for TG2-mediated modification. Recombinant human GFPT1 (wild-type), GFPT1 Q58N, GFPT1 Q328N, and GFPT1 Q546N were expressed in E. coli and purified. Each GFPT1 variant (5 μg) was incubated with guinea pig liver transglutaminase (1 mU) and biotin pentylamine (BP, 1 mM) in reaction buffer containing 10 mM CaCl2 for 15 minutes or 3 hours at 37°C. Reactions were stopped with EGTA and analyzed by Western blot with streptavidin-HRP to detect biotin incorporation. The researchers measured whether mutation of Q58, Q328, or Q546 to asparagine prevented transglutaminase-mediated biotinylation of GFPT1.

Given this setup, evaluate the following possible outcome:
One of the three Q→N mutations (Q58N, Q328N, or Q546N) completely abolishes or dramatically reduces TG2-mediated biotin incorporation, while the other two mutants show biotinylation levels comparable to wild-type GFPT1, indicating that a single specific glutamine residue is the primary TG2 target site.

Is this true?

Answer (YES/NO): YES